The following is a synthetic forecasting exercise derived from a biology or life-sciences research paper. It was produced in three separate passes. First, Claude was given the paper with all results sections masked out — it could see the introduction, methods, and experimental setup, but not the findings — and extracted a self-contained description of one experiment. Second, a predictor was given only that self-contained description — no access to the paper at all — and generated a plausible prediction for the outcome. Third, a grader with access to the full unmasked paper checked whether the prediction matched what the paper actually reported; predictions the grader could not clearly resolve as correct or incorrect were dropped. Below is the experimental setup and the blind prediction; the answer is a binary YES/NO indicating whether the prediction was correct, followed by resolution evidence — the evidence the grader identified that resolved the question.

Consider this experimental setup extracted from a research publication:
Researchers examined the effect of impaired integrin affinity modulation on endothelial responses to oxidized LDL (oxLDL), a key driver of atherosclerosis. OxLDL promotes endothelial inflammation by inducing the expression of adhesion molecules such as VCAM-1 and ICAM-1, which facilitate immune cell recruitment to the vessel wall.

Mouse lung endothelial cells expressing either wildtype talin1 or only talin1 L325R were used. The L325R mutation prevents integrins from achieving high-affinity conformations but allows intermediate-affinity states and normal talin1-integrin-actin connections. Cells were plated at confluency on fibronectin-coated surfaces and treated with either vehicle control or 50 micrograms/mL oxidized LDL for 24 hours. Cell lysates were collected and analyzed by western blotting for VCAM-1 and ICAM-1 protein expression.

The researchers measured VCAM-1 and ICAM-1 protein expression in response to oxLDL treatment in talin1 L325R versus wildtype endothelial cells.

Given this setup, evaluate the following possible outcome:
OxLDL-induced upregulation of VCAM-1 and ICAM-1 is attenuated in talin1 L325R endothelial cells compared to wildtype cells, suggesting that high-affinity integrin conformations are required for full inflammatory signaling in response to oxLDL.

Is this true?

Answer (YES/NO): YES